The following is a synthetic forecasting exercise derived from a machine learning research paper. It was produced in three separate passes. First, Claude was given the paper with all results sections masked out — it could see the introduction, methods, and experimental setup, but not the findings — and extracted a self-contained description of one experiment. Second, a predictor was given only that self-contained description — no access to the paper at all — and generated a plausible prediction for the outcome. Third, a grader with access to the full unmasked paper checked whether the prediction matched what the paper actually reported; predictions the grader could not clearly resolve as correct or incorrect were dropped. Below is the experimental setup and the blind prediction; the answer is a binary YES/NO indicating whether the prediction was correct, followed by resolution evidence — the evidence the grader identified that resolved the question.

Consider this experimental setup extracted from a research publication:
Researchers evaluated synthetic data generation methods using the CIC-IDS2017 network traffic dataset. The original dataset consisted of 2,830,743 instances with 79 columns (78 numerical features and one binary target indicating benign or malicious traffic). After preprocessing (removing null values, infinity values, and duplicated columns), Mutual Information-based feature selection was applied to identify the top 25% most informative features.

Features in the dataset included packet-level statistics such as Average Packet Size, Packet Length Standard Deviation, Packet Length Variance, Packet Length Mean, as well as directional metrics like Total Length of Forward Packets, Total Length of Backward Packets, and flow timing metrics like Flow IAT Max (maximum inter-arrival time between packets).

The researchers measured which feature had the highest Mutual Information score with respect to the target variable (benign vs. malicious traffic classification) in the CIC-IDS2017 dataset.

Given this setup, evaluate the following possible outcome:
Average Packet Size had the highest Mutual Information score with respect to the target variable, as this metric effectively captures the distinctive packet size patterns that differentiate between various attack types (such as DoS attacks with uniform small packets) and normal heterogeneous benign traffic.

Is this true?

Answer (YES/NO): YES